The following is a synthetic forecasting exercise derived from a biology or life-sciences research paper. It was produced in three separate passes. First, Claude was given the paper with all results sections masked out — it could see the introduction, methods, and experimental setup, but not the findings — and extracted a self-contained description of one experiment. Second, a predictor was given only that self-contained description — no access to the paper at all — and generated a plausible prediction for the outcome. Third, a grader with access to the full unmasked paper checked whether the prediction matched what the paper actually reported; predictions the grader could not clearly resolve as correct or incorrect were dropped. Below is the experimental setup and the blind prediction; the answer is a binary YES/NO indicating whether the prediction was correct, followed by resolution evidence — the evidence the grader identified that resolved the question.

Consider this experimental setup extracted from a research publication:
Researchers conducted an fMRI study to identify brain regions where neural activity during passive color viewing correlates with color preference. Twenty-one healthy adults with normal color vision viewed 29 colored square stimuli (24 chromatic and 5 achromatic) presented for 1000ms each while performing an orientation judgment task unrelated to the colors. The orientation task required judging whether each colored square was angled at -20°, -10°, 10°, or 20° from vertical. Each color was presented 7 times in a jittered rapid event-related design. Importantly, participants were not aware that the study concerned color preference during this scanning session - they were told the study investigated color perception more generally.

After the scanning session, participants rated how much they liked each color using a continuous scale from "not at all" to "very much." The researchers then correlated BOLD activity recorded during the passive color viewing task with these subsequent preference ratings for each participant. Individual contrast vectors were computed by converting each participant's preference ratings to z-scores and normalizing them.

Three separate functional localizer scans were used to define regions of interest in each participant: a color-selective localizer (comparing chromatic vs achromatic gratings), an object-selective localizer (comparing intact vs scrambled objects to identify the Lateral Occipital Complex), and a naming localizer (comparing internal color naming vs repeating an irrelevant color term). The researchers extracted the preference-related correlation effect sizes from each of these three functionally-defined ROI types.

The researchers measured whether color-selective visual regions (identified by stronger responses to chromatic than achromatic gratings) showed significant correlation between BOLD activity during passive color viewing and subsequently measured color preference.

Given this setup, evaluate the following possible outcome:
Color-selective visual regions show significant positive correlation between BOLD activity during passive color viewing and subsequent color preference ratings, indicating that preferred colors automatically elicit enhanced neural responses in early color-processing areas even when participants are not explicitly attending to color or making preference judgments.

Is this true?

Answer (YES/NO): NO